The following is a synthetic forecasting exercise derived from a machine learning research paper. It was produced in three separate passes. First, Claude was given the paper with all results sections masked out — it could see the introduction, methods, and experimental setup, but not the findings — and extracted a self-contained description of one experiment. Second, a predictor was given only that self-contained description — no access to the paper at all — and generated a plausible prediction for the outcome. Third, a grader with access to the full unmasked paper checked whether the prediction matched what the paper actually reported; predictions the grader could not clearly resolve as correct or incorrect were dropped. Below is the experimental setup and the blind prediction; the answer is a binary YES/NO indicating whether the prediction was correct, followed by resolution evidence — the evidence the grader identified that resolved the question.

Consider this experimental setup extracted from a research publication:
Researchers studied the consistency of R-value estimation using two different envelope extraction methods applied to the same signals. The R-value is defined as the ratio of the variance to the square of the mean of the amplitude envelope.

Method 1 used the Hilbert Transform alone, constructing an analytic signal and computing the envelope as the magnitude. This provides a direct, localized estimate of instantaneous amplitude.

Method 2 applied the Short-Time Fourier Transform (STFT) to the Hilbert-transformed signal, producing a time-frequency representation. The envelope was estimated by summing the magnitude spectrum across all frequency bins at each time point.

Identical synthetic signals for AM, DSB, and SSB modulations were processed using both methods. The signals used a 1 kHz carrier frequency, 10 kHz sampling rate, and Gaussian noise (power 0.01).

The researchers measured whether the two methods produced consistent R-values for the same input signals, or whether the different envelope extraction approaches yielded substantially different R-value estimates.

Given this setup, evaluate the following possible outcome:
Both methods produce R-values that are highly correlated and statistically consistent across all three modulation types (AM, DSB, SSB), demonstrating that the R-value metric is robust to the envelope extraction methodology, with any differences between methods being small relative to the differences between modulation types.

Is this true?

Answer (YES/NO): NO